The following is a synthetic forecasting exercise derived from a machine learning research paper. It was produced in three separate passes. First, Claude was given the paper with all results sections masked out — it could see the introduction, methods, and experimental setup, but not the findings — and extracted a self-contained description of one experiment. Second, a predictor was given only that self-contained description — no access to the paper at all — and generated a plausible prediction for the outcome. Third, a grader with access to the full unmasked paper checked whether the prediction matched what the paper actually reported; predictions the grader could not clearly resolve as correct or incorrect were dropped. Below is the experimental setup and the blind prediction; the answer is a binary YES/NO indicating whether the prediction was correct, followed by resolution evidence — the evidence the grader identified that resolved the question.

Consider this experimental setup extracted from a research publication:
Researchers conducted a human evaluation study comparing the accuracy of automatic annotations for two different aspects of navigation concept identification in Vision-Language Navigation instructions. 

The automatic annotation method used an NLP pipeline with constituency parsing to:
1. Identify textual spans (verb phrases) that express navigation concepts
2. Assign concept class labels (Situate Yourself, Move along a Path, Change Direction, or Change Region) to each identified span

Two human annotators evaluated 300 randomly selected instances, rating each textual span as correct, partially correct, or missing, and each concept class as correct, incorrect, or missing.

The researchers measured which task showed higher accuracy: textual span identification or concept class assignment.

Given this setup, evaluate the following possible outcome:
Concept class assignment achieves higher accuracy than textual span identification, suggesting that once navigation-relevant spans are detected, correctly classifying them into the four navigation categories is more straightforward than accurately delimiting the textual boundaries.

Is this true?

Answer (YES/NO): YES